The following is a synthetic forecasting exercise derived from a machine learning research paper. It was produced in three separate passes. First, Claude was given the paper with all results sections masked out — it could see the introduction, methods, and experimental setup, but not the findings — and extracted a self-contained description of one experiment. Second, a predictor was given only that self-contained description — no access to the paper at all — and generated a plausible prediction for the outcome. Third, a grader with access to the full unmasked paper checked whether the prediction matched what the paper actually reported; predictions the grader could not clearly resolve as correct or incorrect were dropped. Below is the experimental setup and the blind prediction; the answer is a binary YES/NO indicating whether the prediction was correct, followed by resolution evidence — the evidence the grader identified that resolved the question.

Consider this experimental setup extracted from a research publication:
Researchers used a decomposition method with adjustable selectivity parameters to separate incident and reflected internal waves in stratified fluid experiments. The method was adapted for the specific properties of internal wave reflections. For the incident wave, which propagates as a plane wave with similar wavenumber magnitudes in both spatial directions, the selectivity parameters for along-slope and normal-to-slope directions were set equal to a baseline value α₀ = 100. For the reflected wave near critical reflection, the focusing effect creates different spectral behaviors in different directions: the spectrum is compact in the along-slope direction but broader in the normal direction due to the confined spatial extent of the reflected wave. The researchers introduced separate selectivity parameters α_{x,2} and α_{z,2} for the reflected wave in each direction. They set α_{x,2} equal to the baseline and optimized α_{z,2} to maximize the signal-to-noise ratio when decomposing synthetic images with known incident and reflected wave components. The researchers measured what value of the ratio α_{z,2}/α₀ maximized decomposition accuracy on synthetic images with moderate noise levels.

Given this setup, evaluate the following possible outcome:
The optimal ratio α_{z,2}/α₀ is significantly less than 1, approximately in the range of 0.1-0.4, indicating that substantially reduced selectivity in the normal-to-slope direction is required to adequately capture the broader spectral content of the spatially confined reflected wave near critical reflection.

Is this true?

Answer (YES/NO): YES